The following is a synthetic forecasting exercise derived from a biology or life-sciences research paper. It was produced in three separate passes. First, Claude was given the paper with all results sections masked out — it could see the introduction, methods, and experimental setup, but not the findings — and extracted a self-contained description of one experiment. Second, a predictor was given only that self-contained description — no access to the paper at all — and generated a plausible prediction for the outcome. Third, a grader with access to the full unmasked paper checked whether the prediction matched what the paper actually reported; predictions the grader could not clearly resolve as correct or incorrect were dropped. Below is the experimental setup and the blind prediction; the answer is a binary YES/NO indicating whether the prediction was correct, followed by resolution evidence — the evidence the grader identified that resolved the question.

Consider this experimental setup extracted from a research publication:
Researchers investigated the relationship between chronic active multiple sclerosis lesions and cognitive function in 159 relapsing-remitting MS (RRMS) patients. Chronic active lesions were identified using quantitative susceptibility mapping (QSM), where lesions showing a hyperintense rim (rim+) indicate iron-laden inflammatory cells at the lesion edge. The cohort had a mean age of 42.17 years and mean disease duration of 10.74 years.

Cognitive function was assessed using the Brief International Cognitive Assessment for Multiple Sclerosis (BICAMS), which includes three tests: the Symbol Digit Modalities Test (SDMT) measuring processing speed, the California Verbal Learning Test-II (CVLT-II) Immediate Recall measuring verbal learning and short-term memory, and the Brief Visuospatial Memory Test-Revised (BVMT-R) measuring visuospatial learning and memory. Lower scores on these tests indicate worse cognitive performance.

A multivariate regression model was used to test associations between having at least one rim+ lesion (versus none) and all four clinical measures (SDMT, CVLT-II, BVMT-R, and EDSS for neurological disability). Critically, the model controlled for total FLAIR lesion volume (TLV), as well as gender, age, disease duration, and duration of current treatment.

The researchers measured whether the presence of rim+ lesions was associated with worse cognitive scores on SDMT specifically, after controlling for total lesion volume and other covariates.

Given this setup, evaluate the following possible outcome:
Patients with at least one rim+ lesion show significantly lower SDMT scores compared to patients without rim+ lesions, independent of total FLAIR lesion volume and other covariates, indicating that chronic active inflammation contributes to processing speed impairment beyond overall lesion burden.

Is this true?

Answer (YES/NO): NO